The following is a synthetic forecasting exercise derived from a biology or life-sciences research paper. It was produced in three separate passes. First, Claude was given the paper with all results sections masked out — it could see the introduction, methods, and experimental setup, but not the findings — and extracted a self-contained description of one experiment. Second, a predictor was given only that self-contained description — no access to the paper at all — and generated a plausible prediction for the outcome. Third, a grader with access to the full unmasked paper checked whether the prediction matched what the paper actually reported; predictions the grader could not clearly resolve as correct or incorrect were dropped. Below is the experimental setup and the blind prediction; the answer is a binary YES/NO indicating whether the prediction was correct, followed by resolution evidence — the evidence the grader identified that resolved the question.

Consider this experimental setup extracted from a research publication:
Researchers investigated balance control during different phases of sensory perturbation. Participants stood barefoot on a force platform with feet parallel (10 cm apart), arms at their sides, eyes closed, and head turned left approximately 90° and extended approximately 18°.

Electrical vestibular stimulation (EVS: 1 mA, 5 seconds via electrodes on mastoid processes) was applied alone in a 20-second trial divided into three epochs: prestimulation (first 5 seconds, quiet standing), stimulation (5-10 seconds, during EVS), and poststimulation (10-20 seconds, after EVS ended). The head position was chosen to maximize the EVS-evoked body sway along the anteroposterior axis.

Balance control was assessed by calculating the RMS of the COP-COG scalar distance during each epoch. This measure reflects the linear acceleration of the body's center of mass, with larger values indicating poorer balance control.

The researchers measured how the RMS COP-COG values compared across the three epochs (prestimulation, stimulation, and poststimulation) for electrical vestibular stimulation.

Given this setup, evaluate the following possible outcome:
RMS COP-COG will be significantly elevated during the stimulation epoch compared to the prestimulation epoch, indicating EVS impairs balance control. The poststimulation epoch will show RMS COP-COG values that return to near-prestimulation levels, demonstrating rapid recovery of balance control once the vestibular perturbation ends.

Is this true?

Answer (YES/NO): NO